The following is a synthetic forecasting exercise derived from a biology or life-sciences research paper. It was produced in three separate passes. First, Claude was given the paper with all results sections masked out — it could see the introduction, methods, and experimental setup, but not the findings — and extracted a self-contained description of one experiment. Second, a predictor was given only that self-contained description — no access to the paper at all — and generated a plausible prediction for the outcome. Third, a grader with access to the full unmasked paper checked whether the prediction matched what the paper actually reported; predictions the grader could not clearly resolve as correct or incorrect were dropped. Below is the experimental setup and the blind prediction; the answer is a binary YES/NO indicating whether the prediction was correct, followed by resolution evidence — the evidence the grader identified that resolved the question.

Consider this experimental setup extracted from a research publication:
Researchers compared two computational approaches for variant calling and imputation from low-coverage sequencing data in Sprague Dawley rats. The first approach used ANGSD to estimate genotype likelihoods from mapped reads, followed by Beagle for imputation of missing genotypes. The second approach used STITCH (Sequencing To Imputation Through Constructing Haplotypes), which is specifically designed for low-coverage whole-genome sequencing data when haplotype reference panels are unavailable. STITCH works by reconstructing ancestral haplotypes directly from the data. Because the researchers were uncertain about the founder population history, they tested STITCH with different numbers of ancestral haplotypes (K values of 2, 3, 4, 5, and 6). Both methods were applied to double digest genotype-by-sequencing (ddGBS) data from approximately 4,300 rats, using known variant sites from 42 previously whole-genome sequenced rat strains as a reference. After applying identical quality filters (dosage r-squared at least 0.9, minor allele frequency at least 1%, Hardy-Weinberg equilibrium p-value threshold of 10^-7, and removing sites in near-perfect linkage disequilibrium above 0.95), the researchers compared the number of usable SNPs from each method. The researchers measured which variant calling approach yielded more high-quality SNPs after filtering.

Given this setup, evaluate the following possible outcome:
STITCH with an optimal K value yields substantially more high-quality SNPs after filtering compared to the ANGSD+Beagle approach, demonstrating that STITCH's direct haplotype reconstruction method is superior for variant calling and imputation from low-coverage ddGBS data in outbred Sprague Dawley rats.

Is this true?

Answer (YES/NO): NO